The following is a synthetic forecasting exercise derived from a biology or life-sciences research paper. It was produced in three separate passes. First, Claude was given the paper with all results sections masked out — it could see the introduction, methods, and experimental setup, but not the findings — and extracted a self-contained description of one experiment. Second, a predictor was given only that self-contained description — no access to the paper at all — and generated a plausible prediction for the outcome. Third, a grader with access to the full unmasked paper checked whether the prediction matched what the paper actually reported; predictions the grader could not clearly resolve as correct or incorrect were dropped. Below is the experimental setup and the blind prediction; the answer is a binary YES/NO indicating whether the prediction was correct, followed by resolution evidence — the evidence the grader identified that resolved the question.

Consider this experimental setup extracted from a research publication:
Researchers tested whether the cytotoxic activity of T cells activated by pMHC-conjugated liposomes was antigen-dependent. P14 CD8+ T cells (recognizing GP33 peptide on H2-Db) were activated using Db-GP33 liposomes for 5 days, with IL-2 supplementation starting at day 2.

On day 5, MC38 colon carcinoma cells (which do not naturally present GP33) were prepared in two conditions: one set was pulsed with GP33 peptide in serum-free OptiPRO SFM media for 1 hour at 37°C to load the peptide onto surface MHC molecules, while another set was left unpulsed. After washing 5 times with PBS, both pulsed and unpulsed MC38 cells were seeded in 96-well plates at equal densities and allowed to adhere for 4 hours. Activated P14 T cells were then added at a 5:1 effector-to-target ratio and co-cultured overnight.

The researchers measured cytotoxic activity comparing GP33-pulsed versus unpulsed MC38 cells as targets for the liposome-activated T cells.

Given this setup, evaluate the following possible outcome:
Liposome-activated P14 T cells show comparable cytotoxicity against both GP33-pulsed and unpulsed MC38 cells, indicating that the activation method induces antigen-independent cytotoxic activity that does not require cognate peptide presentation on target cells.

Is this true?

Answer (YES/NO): NO